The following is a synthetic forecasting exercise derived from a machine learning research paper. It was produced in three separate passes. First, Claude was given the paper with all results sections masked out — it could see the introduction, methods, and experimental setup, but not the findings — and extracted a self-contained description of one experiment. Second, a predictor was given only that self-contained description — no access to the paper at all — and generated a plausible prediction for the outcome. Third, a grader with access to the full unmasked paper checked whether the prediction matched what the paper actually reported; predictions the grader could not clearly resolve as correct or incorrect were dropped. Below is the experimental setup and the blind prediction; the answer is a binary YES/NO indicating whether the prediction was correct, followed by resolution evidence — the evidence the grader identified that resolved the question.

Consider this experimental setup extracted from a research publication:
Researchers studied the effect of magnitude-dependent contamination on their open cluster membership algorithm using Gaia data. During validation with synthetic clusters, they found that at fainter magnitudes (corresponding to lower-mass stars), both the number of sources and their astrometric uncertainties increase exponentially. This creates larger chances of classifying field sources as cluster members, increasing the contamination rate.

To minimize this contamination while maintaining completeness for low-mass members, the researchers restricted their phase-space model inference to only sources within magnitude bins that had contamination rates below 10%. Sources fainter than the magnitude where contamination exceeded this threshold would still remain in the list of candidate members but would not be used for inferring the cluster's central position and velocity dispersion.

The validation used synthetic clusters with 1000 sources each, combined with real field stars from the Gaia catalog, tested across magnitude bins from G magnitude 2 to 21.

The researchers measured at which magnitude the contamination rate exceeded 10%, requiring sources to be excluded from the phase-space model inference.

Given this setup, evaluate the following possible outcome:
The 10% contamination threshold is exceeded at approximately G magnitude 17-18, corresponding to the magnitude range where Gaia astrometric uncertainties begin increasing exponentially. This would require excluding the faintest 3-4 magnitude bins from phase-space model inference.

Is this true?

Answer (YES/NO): NO